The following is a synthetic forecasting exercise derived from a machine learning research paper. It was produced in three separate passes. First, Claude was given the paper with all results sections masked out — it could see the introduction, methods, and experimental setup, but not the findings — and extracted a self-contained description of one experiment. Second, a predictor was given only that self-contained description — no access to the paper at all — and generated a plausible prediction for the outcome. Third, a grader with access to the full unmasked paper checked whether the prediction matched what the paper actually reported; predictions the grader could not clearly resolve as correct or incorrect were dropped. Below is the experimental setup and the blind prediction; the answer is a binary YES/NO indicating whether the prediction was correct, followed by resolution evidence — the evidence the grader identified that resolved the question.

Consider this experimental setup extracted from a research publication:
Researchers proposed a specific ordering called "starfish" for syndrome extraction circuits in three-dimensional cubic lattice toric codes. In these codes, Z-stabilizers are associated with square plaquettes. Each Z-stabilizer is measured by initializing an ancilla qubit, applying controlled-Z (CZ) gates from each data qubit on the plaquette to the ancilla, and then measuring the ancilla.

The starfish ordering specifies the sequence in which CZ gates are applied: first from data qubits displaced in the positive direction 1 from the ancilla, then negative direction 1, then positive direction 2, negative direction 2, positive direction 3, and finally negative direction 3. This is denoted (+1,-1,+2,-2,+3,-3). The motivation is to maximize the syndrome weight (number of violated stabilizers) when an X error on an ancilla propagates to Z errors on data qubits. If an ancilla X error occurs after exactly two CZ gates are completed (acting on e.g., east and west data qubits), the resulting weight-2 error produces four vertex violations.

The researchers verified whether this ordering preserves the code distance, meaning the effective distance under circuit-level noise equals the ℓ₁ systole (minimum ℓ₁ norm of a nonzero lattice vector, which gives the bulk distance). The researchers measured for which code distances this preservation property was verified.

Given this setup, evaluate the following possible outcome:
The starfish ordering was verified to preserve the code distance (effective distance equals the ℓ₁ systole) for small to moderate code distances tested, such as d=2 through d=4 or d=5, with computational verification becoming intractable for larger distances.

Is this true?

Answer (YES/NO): NO